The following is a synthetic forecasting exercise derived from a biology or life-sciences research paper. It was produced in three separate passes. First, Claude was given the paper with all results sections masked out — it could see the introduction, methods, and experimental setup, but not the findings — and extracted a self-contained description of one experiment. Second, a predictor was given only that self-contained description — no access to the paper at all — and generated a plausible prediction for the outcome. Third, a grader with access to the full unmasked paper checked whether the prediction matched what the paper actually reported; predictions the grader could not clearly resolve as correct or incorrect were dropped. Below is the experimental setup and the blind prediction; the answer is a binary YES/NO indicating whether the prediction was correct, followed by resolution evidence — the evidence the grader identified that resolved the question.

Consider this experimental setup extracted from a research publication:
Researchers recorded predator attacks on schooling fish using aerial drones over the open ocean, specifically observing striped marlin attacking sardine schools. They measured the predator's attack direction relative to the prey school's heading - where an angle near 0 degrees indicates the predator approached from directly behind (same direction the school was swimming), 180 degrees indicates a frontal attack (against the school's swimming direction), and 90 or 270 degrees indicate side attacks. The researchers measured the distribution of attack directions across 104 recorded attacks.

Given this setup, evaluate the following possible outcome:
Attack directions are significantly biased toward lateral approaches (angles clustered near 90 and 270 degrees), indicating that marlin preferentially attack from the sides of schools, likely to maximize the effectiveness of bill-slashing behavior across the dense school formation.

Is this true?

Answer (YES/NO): YES